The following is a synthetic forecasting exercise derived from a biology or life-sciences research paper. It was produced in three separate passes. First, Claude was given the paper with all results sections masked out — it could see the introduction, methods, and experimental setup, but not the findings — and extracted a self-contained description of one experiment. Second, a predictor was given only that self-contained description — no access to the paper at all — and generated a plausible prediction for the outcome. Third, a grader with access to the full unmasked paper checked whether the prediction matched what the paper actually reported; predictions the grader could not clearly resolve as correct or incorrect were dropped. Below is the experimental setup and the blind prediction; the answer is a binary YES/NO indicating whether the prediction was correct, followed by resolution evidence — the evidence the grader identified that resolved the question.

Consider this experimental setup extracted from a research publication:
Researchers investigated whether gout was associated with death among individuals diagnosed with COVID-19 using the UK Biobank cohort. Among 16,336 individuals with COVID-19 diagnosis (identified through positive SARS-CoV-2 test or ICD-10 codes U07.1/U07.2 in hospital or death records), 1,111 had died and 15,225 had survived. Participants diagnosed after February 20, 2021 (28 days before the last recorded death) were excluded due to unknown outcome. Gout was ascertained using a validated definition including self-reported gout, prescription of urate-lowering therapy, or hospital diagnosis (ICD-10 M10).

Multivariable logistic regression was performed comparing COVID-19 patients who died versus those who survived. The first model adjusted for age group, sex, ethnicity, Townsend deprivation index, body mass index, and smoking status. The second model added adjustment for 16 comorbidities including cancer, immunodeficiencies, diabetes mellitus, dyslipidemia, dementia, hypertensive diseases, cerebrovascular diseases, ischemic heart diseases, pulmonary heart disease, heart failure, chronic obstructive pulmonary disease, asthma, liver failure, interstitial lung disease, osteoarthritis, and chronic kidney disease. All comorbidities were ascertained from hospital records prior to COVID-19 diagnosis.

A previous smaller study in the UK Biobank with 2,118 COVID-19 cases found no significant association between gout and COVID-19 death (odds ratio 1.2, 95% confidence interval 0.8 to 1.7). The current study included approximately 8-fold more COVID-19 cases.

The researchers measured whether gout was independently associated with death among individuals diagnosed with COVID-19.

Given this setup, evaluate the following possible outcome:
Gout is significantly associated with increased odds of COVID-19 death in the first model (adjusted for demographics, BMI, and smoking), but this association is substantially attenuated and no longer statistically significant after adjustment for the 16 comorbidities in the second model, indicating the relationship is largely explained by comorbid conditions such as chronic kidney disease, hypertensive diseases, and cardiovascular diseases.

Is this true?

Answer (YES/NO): YES